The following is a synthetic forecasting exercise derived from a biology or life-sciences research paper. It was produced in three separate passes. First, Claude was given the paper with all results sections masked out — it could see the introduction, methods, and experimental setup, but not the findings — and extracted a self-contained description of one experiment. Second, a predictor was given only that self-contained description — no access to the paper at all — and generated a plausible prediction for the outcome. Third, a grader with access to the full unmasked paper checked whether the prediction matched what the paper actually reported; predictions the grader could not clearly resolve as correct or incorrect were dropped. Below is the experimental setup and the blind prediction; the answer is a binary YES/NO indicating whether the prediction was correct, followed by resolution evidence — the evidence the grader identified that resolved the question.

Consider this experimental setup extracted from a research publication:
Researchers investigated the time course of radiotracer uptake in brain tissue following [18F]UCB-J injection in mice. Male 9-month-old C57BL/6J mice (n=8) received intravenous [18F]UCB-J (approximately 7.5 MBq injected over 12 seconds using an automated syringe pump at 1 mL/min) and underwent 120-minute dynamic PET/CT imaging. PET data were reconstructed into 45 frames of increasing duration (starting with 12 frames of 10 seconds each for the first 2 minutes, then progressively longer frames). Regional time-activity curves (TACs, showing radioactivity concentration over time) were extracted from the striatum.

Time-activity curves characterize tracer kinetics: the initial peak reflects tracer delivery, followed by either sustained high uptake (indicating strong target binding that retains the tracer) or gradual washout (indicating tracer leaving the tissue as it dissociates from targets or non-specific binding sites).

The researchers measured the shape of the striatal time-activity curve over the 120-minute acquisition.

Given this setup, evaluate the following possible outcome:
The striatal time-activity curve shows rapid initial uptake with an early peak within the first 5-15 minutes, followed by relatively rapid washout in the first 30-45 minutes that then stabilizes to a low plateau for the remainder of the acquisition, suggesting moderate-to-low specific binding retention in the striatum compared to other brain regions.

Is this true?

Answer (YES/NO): NO